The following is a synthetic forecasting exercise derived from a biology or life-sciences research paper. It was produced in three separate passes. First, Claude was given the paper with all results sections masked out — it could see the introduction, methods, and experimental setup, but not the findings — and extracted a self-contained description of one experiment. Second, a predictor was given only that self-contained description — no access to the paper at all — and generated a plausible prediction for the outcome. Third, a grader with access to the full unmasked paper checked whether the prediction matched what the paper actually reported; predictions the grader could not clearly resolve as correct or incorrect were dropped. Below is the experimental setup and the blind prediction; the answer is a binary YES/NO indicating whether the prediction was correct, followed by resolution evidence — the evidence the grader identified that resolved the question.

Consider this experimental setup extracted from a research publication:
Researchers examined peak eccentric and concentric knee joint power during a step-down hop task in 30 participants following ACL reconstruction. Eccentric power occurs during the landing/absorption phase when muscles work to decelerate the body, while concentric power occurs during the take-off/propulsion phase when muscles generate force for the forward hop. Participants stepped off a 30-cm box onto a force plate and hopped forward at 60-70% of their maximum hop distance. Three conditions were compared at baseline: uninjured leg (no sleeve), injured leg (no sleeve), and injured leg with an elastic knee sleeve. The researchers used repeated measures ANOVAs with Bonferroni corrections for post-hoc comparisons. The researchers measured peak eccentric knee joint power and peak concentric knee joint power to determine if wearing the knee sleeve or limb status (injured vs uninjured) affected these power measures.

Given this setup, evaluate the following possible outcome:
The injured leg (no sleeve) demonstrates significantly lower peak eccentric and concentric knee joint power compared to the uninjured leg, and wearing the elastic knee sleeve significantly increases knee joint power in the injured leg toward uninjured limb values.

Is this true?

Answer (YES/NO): NO